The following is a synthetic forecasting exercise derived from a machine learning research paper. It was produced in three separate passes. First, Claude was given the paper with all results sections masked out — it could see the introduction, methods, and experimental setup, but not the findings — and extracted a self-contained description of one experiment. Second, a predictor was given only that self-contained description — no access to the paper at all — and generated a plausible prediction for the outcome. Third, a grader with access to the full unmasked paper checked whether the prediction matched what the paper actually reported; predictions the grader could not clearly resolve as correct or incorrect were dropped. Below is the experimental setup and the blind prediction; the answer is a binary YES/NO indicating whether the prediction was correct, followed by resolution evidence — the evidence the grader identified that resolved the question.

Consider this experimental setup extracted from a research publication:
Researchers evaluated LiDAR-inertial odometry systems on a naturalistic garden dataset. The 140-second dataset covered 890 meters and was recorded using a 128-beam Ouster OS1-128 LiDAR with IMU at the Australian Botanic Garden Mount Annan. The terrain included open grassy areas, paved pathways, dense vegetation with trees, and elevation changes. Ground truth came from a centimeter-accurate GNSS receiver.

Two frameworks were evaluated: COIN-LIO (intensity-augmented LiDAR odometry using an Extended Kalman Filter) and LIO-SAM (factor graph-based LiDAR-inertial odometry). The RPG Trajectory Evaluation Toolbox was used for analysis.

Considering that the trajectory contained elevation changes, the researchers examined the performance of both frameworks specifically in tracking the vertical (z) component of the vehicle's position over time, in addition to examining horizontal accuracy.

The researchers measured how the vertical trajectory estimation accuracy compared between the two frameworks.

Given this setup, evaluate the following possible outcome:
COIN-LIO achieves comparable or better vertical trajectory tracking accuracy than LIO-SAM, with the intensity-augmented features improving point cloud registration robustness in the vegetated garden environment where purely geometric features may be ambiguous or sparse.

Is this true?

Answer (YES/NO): YES